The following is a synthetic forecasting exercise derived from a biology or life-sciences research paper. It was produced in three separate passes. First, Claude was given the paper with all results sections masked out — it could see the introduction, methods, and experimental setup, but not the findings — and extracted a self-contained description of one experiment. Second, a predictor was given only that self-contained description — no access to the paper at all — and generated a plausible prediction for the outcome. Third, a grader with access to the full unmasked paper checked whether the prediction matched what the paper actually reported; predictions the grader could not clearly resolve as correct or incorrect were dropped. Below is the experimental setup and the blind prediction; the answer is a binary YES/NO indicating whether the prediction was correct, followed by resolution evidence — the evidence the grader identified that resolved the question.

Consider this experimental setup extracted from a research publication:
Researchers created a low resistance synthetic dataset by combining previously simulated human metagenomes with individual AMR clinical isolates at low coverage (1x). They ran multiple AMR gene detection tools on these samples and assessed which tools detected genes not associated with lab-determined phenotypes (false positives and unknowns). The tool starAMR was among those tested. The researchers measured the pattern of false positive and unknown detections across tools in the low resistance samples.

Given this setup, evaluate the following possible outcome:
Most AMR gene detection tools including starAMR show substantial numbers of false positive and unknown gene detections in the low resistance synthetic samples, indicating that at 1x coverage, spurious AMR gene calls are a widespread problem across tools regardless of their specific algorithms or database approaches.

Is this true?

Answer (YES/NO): NO